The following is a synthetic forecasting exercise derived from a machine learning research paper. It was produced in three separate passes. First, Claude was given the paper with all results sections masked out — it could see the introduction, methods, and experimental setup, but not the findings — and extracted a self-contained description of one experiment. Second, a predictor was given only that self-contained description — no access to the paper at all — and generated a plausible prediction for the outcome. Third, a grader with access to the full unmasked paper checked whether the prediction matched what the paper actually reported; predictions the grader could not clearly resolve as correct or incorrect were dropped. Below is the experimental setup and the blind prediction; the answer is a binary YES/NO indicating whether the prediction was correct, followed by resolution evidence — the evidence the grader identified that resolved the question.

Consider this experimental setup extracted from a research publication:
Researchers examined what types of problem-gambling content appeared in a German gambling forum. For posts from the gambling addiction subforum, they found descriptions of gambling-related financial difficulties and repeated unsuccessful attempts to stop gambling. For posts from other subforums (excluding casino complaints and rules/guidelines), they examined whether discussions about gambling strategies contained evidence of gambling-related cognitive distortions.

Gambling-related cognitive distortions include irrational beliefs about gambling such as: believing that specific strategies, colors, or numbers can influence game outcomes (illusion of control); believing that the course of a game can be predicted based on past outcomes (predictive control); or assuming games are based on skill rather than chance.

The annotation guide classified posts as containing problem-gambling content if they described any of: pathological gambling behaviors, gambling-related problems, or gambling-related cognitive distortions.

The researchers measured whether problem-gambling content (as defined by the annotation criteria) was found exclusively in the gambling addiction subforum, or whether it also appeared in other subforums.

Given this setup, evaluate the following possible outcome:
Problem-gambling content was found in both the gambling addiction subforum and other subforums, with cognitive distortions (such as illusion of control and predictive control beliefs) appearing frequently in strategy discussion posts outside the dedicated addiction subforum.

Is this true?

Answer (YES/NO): NO